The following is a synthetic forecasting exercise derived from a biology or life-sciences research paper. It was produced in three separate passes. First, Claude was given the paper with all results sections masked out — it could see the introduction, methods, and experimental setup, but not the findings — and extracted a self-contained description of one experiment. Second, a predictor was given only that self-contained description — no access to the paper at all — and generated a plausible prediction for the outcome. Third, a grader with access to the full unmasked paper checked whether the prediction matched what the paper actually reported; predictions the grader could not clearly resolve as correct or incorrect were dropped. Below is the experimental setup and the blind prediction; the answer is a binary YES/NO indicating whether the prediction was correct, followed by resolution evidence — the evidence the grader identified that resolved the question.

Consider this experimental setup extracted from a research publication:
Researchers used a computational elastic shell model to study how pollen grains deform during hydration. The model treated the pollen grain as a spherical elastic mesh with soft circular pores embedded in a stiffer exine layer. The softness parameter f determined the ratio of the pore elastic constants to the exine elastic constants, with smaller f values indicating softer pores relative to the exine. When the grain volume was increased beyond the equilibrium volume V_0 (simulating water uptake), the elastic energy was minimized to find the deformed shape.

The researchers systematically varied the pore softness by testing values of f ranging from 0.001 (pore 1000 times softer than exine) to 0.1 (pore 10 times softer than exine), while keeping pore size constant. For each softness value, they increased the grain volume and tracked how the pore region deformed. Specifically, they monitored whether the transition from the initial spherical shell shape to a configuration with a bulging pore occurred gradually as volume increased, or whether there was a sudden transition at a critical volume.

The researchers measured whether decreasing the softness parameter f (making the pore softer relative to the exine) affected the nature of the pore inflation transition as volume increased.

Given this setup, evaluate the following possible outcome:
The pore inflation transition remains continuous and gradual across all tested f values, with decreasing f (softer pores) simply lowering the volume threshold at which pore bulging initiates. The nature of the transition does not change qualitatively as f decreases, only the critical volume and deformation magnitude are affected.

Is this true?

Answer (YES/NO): NO